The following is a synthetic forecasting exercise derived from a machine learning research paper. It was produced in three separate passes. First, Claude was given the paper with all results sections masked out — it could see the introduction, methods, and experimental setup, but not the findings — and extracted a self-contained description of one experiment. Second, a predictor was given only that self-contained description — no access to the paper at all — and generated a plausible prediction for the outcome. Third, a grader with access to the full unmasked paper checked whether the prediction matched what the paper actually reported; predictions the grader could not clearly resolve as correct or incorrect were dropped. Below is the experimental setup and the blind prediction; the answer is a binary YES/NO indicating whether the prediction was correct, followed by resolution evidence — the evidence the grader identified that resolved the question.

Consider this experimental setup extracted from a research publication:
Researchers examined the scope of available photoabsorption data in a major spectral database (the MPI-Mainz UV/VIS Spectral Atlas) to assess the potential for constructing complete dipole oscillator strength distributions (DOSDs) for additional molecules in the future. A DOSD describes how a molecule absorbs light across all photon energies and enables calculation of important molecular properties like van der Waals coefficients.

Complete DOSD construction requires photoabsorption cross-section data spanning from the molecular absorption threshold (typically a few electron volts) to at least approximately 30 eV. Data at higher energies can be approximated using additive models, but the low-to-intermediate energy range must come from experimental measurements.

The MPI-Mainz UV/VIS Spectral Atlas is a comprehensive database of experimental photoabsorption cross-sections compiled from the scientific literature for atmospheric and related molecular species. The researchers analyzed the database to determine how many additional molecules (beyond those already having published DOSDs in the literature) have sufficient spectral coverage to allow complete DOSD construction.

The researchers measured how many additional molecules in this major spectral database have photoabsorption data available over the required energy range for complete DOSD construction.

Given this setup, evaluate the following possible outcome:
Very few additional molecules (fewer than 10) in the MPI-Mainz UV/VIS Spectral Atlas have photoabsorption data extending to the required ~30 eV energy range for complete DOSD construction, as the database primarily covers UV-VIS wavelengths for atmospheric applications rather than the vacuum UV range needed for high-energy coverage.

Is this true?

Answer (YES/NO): NO